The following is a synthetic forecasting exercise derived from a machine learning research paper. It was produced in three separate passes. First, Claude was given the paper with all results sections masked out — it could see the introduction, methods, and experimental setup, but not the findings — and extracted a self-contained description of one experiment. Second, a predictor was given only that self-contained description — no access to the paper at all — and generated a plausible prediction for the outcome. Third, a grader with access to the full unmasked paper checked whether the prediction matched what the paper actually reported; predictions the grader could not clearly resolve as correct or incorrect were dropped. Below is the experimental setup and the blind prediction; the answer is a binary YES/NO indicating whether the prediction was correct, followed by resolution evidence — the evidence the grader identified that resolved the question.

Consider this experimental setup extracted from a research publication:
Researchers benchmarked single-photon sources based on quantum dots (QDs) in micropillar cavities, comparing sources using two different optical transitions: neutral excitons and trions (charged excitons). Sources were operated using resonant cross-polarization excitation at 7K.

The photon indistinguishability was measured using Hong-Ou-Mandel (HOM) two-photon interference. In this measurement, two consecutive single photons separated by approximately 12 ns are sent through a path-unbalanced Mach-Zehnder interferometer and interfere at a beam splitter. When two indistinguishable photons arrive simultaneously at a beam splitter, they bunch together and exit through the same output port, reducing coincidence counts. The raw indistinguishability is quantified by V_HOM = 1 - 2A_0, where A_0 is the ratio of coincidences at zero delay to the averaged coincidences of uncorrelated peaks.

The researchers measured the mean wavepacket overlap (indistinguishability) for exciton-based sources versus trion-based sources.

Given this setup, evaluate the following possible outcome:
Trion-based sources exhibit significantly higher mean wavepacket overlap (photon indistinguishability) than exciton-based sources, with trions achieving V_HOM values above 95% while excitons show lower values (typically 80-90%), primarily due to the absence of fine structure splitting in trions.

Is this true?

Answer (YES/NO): NO